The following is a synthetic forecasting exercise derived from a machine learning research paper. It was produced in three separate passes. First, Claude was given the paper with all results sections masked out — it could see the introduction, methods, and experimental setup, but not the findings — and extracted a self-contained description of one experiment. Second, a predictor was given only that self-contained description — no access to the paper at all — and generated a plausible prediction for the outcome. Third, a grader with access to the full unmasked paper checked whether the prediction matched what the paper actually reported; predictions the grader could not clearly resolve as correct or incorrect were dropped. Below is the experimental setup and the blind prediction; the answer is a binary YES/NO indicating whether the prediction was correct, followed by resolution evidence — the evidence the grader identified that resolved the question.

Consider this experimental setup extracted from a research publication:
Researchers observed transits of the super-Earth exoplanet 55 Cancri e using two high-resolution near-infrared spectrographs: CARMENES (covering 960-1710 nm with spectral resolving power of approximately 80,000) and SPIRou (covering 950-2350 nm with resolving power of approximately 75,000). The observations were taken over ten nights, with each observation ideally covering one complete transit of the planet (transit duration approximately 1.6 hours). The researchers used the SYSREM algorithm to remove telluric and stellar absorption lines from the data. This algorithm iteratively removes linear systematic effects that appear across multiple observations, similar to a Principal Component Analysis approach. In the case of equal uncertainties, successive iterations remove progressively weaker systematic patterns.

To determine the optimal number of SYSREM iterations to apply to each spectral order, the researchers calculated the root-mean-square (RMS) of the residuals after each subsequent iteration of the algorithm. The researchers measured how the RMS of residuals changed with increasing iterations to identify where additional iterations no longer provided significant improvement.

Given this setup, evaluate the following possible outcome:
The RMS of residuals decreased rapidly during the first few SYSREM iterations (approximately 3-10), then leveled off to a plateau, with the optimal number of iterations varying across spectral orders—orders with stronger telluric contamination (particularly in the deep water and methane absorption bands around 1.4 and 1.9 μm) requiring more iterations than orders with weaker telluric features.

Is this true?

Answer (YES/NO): NO